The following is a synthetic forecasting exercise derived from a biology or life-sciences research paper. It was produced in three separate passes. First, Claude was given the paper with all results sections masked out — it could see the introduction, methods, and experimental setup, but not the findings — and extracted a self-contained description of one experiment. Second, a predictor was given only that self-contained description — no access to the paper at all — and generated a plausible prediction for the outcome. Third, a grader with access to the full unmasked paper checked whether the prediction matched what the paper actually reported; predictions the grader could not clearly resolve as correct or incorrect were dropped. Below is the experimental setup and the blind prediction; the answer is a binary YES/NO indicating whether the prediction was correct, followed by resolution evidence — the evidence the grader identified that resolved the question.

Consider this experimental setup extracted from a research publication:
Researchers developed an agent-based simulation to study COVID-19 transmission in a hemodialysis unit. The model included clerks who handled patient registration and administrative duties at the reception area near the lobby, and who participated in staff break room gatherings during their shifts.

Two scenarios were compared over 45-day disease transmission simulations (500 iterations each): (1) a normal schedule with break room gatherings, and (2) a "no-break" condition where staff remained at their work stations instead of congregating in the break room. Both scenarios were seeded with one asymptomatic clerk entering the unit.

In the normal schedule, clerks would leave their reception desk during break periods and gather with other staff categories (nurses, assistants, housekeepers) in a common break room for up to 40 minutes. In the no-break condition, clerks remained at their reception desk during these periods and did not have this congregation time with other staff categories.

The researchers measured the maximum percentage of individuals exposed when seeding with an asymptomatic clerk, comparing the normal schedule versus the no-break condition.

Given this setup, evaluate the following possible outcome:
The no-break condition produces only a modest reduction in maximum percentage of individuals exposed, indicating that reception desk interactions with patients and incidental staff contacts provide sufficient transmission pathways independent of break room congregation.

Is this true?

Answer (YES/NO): NO